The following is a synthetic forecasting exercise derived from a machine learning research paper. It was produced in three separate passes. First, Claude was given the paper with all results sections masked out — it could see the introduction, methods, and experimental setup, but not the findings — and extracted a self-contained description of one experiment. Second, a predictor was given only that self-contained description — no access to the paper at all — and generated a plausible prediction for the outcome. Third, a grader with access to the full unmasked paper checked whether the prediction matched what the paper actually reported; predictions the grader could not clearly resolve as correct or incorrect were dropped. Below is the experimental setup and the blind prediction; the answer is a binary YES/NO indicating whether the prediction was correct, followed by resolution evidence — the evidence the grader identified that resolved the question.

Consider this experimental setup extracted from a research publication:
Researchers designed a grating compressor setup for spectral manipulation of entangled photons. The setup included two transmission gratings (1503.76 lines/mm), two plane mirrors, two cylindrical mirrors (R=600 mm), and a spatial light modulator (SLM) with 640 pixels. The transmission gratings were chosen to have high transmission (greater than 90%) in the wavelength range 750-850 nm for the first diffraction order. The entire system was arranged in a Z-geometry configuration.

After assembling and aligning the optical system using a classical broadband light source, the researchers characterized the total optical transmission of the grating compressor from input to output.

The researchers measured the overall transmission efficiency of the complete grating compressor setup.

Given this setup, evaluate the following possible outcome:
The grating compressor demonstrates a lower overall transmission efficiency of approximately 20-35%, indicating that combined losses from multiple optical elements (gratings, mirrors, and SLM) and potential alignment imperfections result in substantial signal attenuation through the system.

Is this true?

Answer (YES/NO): NO